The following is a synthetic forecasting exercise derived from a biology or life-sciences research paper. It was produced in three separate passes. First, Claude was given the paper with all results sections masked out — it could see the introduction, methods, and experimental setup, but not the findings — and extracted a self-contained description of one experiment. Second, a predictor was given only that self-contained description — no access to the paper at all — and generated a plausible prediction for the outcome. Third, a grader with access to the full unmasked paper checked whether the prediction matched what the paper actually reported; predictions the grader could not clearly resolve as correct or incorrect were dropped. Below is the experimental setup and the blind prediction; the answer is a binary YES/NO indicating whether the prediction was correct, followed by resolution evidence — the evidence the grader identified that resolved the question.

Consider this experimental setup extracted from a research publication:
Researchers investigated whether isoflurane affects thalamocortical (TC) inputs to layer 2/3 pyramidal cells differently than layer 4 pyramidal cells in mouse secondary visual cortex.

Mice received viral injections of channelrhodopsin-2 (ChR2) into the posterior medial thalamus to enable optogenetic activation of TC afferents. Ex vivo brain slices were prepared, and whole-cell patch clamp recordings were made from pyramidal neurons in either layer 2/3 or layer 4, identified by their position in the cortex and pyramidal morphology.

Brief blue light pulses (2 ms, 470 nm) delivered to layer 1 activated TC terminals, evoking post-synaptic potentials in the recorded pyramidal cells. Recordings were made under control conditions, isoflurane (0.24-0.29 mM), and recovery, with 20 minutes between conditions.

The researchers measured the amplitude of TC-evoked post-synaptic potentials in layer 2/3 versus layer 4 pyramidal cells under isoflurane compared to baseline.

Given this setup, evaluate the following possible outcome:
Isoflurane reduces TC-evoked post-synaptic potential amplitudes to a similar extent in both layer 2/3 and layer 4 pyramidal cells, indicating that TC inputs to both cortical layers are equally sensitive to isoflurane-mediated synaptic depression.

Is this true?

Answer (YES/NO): NO